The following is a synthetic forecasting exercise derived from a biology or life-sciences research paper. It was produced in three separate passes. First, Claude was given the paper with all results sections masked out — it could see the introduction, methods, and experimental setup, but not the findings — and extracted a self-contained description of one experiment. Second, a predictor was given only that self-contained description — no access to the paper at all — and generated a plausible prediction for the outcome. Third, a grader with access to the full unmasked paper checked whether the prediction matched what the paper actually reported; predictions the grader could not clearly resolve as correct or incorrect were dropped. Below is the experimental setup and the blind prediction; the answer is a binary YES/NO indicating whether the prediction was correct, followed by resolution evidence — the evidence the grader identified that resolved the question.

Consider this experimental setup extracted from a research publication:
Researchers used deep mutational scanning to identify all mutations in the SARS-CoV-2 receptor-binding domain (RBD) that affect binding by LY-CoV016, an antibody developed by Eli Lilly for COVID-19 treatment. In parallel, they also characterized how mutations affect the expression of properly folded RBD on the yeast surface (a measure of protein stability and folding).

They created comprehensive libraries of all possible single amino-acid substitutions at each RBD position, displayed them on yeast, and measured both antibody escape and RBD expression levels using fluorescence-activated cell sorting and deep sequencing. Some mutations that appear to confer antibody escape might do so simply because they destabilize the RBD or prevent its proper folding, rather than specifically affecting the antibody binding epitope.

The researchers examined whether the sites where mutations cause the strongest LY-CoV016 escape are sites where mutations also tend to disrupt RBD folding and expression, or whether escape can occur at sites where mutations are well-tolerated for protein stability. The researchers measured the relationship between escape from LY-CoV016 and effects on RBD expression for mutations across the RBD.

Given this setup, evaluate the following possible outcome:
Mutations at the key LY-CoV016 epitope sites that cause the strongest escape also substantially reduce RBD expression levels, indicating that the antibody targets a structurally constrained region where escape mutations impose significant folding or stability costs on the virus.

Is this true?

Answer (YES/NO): NO